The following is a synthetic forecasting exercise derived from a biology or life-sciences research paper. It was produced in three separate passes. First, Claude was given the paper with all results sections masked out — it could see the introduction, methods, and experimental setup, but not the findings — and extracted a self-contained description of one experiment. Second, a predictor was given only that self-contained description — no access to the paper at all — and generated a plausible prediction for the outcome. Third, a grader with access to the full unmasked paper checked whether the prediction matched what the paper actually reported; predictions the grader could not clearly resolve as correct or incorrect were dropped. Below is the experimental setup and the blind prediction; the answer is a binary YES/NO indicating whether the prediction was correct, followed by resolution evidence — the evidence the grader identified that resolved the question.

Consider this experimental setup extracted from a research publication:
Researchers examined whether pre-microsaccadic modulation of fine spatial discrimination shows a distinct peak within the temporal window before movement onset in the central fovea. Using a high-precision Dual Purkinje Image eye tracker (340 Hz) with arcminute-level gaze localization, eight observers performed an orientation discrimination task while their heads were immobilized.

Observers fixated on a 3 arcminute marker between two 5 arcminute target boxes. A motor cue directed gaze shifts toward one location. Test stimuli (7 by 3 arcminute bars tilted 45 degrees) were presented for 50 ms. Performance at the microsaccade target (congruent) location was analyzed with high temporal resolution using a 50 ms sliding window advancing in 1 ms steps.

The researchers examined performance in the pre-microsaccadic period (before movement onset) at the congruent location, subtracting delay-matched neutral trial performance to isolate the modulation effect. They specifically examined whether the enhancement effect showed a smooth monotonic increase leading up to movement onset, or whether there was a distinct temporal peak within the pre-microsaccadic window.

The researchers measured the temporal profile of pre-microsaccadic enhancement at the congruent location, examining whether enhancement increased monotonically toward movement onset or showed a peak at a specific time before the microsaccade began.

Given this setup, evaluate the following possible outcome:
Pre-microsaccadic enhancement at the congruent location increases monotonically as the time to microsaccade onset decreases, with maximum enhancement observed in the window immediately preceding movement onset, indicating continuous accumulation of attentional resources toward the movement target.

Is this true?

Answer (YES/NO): NO